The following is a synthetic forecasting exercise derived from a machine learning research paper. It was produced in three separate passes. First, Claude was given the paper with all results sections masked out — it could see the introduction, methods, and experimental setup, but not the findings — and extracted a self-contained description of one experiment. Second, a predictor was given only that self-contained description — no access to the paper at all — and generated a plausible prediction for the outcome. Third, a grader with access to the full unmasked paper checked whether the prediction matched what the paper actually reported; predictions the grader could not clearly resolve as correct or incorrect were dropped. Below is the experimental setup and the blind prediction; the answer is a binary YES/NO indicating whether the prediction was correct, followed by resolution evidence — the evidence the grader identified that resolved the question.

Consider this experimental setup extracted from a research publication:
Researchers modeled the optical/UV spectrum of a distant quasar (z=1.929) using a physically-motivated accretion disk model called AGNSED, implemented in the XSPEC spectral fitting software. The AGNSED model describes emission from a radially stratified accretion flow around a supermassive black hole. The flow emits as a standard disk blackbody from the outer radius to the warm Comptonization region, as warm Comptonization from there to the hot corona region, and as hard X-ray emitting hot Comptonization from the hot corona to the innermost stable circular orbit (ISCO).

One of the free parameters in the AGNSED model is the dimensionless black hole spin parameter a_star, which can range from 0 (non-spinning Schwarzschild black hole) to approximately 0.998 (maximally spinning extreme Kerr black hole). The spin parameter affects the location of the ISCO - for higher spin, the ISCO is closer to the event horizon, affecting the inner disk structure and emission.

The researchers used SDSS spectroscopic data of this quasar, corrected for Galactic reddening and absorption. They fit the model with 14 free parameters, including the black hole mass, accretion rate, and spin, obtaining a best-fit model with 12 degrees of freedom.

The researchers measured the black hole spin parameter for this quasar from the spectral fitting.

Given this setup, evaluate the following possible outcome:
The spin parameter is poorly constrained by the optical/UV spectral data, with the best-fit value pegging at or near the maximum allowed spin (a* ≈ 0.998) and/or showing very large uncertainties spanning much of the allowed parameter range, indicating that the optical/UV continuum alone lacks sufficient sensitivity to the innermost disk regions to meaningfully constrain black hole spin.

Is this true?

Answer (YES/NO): NO